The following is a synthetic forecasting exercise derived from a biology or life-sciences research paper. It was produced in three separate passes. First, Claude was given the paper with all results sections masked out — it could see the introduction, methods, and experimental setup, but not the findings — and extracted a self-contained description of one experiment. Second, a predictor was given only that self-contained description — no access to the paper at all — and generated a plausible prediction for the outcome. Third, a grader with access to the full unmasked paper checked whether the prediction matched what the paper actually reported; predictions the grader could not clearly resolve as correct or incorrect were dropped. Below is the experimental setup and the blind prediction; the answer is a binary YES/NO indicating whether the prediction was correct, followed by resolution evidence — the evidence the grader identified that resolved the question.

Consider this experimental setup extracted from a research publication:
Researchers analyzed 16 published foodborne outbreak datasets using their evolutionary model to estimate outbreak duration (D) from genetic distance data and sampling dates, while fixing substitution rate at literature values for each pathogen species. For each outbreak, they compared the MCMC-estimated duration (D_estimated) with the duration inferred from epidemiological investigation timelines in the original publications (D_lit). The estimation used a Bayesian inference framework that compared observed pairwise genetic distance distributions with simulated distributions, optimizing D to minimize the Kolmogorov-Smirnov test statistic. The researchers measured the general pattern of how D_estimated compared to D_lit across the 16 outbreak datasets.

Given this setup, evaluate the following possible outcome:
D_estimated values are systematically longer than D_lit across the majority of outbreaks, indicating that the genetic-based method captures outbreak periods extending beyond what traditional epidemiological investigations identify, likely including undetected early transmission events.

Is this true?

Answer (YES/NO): NO